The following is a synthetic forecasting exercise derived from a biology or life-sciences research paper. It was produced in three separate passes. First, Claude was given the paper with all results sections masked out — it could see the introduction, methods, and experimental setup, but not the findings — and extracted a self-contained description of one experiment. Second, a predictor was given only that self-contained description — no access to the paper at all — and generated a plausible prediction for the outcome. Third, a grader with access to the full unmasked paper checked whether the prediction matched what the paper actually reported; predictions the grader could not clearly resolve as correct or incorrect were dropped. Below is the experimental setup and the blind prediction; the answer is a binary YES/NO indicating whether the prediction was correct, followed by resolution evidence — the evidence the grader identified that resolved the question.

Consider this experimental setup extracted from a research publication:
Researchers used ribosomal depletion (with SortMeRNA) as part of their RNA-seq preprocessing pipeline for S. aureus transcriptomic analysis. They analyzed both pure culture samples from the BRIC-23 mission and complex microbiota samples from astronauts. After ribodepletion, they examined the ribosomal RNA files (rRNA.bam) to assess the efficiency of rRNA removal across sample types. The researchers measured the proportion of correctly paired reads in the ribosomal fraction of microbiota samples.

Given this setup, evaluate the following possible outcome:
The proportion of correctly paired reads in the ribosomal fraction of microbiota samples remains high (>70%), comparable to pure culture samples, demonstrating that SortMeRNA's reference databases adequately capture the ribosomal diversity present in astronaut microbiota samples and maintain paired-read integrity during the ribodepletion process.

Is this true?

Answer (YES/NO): YES